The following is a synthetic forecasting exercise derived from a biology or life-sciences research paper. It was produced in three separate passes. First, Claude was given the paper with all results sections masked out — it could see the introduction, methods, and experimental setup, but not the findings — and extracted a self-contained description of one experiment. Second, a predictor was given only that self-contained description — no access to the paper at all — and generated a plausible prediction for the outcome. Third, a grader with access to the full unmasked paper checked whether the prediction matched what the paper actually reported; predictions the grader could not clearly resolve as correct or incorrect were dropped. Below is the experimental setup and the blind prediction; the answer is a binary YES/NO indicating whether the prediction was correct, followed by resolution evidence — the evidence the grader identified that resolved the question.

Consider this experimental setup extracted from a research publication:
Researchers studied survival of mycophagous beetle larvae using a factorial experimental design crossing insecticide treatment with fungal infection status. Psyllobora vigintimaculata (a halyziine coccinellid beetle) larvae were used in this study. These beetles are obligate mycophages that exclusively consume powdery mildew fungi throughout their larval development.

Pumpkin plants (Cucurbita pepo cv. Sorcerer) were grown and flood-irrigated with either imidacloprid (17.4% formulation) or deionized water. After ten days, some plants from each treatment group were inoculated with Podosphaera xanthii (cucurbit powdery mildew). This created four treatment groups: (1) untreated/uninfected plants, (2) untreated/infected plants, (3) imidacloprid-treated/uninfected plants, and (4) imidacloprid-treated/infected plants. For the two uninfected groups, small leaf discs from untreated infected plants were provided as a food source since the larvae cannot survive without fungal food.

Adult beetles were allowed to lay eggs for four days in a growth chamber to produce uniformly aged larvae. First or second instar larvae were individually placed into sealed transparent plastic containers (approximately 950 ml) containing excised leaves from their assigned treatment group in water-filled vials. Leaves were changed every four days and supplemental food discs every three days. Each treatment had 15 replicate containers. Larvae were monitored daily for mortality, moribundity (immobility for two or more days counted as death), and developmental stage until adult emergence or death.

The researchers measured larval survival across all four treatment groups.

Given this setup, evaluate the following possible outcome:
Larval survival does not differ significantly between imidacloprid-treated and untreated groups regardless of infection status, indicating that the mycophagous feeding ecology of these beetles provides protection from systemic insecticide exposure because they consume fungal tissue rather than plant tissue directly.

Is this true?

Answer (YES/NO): NO